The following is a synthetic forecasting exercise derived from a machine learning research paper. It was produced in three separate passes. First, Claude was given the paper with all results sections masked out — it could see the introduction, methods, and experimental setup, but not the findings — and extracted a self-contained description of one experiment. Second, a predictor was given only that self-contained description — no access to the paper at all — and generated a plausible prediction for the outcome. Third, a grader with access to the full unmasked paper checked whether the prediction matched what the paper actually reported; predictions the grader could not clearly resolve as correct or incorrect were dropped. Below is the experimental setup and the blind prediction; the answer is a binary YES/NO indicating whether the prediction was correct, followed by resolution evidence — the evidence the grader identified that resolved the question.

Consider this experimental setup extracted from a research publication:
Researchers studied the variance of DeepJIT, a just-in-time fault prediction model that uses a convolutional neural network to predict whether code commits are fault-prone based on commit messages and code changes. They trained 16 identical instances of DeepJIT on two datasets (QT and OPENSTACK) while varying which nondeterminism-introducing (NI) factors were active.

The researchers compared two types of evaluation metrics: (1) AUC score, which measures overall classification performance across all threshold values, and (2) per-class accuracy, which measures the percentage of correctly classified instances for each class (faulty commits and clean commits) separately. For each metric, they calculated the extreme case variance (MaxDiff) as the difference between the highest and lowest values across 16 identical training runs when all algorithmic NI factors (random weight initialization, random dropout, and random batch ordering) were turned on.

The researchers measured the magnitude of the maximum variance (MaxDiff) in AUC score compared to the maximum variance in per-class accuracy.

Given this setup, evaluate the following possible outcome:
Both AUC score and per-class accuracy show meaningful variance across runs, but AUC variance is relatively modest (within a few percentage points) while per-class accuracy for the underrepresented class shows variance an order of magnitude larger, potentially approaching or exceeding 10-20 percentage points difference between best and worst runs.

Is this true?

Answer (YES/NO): NO